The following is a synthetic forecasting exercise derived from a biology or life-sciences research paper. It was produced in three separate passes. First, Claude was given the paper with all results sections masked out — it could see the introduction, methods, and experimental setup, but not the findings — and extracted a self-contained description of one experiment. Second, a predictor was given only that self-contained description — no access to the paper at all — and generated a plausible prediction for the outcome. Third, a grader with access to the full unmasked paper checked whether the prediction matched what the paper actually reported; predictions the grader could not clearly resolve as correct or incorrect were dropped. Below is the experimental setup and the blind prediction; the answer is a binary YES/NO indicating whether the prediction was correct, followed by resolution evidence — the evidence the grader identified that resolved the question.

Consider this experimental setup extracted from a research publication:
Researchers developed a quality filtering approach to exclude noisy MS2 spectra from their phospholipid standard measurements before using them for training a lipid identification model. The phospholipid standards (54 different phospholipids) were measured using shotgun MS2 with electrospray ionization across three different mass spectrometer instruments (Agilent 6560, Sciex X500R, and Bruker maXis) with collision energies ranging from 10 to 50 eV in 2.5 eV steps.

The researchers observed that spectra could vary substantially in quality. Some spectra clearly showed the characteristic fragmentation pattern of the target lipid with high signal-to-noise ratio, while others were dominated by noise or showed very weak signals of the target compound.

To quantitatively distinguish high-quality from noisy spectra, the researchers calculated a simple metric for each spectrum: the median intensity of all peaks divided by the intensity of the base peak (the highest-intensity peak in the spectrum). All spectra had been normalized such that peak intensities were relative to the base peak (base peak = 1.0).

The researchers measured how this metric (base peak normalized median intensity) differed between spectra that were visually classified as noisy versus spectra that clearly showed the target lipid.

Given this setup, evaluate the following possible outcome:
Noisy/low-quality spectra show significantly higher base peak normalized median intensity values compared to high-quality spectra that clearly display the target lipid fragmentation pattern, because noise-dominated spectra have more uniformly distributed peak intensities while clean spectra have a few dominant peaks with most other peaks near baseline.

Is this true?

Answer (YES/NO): YES